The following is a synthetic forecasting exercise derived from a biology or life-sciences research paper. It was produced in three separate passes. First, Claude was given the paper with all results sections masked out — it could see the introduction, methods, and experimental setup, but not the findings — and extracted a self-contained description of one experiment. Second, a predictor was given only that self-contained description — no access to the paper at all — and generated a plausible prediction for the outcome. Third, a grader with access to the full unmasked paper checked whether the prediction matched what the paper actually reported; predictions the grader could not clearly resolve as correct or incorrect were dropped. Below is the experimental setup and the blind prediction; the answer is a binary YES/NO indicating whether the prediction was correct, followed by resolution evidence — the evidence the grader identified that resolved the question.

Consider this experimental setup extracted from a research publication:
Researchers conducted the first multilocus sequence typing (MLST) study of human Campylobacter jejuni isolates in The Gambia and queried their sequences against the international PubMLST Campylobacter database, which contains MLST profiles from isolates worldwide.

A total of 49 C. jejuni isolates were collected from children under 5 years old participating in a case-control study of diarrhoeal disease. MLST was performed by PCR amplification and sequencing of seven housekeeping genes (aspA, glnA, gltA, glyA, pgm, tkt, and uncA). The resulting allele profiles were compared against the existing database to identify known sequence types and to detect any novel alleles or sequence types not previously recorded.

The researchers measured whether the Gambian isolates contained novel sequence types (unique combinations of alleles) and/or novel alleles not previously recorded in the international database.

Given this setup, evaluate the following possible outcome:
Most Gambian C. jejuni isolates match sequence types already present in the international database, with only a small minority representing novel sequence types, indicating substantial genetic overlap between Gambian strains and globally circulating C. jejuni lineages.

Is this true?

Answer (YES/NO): NO